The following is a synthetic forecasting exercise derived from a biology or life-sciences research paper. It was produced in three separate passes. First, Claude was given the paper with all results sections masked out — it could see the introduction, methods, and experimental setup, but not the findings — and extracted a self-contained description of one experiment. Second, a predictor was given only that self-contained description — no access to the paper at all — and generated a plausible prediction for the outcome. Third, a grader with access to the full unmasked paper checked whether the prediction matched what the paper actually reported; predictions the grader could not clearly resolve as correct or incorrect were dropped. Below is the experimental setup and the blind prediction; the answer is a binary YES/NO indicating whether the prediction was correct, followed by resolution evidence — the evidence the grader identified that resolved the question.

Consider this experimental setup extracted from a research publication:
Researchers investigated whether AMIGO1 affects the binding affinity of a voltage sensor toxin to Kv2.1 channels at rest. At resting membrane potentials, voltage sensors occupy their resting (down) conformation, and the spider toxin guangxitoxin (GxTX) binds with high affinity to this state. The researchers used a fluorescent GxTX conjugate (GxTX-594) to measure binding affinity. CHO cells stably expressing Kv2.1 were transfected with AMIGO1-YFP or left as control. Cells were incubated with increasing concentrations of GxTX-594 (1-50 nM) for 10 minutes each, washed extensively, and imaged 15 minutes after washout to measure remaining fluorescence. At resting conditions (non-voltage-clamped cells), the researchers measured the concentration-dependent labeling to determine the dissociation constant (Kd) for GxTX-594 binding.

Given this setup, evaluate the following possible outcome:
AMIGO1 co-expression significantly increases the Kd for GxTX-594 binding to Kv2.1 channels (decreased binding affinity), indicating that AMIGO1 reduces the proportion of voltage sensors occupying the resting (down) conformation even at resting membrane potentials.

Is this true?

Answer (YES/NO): NO